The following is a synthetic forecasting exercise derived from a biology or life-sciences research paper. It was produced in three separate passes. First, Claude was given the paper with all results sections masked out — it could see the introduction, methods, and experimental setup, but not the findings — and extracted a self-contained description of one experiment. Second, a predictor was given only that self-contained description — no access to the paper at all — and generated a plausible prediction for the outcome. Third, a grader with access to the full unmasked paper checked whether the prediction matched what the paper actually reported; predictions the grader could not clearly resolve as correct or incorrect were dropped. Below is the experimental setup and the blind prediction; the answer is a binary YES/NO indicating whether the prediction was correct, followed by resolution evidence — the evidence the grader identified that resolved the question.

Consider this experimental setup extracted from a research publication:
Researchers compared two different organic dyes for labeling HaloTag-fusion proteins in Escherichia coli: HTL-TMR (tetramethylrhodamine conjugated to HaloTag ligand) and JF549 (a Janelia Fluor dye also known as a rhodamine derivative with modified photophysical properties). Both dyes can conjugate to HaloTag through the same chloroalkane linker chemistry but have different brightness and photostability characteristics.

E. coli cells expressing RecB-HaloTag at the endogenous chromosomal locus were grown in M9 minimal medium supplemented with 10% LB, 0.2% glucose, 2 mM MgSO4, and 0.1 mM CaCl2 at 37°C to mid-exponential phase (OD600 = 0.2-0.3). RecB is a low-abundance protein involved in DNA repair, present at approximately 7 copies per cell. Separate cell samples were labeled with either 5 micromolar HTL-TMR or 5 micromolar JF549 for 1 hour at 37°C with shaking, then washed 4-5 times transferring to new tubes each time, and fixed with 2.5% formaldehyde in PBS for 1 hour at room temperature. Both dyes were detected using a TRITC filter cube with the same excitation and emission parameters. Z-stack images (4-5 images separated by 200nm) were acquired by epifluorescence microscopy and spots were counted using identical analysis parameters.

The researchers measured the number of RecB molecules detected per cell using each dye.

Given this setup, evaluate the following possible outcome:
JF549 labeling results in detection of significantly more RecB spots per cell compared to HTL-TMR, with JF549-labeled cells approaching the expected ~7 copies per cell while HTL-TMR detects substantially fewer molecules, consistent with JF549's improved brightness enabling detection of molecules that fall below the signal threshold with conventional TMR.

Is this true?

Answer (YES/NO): NO